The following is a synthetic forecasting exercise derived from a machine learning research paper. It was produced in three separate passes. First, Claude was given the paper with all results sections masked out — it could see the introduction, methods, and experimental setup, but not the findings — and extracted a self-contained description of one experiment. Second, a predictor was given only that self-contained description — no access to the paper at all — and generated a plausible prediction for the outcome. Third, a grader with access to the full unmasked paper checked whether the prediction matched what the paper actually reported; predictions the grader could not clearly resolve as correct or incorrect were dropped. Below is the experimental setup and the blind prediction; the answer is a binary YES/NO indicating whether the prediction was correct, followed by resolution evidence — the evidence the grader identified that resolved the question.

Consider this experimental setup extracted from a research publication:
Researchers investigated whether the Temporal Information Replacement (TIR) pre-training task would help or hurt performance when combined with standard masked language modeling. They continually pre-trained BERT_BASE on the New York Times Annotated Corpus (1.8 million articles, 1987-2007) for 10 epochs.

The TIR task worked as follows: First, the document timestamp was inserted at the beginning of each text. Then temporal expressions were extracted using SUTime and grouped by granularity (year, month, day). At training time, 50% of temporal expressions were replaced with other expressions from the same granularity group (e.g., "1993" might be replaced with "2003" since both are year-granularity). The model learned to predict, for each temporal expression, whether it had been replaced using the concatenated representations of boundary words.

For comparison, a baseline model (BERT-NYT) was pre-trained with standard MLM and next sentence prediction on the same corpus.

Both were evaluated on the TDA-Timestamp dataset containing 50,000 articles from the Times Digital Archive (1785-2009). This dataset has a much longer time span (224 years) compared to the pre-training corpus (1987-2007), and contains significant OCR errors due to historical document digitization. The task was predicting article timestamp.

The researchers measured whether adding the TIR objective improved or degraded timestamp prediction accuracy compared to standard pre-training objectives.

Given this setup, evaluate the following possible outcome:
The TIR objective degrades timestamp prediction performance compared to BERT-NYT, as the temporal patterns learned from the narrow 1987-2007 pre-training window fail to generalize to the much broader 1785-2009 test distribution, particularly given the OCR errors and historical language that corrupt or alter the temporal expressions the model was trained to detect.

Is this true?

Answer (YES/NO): NO